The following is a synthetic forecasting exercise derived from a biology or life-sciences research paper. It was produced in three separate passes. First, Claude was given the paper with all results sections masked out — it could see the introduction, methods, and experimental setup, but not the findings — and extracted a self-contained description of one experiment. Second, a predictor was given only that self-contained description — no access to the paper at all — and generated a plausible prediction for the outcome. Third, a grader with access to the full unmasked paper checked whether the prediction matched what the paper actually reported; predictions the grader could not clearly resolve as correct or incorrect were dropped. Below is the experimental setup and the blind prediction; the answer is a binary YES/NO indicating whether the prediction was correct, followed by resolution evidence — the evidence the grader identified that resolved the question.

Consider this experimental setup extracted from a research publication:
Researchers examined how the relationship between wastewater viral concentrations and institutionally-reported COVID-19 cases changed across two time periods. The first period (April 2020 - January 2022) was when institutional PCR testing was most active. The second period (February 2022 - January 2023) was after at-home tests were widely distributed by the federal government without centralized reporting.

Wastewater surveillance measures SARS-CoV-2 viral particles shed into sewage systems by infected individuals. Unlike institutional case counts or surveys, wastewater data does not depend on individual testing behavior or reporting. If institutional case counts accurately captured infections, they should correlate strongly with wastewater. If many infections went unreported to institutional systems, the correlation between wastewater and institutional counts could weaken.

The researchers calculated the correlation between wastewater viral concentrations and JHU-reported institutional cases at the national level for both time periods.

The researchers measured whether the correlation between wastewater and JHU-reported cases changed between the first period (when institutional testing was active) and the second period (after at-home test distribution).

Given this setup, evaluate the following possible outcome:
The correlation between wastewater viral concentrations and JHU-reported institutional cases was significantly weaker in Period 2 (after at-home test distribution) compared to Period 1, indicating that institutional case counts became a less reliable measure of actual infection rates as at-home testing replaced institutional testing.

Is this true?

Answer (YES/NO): YES